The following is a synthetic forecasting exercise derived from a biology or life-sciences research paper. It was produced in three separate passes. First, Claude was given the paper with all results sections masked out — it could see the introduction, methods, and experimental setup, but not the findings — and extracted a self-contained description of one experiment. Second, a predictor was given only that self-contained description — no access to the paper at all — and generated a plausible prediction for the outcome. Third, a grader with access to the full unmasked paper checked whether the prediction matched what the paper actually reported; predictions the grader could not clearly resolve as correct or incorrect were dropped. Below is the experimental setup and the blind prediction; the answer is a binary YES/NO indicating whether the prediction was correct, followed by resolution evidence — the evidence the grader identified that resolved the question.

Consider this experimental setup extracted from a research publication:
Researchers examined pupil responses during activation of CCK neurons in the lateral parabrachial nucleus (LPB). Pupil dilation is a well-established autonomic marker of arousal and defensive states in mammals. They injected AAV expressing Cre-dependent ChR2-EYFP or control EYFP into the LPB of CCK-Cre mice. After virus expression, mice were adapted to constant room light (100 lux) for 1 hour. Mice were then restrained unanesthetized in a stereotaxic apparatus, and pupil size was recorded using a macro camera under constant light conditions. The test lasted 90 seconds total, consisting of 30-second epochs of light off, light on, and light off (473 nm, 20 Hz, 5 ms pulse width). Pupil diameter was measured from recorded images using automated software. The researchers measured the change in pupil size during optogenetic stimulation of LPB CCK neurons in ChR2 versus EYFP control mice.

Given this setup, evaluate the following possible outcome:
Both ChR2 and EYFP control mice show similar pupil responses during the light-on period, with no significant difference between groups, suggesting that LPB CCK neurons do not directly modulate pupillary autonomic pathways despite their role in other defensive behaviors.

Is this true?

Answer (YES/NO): NO